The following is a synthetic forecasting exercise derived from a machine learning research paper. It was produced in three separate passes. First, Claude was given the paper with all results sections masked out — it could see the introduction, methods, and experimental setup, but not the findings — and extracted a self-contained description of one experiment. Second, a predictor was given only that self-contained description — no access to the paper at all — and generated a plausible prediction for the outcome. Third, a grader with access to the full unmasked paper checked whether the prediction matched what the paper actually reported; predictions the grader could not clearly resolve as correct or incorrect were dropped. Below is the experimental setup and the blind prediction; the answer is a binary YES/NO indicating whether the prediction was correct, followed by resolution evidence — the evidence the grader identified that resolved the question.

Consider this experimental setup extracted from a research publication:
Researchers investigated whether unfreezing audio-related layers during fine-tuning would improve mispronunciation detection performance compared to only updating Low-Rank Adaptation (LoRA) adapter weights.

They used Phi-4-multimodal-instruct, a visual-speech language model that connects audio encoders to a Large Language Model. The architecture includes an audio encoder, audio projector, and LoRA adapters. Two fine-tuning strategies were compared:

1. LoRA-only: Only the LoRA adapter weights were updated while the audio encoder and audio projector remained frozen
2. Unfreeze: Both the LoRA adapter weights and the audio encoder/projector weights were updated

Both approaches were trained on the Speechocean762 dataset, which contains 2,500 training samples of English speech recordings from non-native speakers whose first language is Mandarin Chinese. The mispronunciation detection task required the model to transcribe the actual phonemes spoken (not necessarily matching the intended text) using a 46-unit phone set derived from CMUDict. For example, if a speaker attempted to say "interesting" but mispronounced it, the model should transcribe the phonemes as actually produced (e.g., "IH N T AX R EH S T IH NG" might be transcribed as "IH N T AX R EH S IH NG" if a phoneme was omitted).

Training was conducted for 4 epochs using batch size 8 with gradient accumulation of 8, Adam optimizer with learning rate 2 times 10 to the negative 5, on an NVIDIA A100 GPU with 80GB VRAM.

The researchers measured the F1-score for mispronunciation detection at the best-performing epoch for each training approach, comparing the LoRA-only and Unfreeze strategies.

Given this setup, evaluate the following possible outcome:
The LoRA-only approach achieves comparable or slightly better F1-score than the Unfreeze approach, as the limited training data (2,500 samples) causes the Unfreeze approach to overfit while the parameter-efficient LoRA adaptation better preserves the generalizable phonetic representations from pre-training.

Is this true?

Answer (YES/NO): NO